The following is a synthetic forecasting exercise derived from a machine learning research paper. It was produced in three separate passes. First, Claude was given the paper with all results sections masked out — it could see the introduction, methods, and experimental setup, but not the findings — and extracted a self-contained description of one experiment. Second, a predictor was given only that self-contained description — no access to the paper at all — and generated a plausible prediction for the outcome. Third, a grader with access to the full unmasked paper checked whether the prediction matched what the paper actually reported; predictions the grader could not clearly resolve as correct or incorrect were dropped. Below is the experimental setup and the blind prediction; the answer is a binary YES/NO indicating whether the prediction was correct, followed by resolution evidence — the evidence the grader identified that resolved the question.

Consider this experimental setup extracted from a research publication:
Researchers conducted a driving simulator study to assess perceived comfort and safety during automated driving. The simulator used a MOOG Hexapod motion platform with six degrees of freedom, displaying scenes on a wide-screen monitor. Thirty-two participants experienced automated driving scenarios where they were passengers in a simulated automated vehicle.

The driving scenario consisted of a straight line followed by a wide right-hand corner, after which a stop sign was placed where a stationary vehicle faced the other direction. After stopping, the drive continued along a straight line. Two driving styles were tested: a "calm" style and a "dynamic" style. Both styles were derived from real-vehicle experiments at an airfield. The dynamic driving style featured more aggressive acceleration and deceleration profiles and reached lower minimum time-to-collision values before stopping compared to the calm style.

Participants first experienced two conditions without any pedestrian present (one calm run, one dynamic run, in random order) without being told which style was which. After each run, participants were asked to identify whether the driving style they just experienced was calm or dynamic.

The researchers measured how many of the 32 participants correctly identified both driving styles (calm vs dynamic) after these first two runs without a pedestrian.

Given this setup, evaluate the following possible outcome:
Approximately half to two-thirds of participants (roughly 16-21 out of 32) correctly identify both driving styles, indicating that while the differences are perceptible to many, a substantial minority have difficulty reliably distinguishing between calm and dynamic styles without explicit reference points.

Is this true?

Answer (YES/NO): NO